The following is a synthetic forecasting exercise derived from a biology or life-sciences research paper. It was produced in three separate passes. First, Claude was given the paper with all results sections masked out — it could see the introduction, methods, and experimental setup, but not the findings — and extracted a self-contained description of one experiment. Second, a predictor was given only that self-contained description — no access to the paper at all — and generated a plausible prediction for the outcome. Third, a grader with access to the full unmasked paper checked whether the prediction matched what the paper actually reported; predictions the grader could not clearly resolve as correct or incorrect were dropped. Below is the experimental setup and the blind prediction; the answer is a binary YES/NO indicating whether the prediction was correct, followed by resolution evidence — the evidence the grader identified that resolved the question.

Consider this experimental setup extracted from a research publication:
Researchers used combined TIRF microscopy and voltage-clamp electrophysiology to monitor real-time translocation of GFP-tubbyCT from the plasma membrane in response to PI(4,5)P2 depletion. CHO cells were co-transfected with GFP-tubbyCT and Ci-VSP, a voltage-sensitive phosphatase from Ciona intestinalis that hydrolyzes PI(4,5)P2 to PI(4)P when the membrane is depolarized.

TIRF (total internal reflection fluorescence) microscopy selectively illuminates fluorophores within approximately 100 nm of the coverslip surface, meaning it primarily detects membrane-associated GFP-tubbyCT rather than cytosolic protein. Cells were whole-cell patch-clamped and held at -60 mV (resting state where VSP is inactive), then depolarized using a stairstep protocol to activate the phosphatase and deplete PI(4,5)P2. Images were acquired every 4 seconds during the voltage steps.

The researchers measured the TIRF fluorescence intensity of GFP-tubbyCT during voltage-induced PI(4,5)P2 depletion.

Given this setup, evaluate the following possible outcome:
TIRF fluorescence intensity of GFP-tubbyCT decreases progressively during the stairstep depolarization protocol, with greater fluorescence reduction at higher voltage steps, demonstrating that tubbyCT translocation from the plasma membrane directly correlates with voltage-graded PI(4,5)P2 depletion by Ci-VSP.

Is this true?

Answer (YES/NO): YES